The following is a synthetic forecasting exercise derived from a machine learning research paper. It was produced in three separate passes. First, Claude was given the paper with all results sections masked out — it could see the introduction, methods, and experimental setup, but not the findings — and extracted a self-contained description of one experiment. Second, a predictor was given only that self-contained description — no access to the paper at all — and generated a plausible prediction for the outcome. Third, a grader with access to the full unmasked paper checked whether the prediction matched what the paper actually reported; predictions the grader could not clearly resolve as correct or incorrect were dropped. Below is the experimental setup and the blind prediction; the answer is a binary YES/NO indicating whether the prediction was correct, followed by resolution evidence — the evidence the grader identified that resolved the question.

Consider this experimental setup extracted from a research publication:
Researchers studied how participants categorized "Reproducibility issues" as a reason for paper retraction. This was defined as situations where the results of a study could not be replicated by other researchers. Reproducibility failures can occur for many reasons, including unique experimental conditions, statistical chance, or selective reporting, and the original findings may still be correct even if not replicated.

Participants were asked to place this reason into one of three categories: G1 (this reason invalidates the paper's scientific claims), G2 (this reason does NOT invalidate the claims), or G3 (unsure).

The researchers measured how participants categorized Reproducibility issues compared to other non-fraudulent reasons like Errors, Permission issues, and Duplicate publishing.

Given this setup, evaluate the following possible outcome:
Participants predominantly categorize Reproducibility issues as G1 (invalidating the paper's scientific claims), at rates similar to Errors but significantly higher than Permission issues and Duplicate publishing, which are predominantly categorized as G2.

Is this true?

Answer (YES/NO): NO